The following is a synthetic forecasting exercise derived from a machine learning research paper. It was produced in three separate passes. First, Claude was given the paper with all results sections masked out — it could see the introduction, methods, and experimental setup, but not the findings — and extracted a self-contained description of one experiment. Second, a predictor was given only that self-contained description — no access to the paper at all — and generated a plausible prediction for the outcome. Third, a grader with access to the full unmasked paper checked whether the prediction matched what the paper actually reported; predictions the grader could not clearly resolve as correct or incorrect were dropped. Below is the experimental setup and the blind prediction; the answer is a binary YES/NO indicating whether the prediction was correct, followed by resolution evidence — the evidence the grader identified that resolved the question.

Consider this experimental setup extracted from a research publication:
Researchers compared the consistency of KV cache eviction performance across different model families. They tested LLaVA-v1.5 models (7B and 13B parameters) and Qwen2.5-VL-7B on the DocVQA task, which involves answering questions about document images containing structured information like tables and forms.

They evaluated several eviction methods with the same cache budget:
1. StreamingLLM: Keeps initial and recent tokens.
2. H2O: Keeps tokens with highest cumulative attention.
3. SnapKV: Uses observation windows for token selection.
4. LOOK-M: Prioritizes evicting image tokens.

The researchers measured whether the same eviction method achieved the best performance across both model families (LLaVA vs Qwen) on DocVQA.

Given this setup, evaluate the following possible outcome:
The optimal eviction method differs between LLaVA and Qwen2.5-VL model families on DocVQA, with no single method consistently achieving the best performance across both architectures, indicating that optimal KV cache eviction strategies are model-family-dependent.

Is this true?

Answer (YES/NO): NO